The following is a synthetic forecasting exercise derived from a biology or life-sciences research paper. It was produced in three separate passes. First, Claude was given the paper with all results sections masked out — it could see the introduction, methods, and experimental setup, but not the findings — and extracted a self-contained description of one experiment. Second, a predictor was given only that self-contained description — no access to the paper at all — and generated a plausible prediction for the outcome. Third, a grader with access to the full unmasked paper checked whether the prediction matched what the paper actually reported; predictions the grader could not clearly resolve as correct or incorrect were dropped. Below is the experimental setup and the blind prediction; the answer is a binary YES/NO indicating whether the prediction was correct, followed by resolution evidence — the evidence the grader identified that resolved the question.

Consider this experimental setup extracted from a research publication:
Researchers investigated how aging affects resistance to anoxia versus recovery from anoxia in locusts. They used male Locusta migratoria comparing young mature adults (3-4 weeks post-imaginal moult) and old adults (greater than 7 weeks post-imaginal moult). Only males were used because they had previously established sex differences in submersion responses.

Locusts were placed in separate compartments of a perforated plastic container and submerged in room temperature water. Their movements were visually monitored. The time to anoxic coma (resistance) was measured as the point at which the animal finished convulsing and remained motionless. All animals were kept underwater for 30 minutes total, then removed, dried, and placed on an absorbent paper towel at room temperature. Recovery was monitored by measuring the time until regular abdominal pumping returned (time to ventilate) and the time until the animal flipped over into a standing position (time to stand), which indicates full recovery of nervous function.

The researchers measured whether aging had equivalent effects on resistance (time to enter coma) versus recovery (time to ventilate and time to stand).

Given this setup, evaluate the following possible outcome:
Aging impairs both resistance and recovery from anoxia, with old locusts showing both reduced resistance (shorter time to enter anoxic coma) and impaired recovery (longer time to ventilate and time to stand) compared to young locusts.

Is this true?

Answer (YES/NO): NO